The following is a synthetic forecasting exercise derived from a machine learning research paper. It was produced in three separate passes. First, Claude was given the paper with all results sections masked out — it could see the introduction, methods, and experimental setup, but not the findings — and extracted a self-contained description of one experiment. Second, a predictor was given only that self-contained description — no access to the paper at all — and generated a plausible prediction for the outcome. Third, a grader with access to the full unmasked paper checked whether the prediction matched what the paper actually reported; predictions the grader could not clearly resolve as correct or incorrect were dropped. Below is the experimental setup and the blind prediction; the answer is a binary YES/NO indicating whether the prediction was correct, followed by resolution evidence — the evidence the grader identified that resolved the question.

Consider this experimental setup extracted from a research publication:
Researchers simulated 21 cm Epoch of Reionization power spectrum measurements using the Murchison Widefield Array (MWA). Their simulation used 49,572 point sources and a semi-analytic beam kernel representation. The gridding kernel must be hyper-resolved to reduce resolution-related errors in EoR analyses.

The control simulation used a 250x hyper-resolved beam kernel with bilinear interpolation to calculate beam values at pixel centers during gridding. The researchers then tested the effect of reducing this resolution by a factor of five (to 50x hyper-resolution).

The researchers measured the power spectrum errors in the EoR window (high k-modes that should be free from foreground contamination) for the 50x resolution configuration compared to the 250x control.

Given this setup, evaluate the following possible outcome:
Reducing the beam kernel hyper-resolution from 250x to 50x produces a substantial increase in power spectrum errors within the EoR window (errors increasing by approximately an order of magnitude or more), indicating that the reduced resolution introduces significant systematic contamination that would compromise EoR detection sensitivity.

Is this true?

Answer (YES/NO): NO